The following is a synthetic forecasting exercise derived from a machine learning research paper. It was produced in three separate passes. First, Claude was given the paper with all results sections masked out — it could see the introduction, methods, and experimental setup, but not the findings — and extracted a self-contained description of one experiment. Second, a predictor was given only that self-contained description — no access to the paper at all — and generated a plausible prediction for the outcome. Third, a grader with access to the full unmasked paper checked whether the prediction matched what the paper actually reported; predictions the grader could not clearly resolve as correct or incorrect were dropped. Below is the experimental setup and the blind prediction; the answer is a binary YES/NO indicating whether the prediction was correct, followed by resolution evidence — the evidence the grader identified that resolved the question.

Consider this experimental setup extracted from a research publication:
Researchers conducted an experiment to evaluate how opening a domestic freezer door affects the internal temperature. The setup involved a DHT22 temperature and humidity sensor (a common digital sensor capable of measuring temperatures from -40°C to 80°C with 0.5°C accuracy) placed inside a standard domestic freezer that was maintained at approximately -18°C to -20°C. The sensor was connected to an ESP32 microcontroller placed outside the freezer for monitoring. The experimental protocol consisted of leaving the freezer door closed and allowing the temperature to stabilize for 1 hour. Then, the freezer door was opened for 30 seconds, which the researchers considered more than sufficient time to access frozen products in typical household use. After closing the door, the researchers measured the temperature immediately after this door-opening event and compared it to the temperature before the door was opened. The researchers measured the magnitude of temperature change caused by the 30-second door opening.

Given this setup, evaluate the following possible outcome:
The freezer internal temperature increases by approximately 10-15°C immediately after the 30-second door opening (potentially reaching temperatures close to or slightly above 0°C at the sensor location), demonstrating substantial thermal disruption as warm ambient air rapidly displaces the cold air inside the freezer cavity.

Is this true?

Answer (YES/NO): NO